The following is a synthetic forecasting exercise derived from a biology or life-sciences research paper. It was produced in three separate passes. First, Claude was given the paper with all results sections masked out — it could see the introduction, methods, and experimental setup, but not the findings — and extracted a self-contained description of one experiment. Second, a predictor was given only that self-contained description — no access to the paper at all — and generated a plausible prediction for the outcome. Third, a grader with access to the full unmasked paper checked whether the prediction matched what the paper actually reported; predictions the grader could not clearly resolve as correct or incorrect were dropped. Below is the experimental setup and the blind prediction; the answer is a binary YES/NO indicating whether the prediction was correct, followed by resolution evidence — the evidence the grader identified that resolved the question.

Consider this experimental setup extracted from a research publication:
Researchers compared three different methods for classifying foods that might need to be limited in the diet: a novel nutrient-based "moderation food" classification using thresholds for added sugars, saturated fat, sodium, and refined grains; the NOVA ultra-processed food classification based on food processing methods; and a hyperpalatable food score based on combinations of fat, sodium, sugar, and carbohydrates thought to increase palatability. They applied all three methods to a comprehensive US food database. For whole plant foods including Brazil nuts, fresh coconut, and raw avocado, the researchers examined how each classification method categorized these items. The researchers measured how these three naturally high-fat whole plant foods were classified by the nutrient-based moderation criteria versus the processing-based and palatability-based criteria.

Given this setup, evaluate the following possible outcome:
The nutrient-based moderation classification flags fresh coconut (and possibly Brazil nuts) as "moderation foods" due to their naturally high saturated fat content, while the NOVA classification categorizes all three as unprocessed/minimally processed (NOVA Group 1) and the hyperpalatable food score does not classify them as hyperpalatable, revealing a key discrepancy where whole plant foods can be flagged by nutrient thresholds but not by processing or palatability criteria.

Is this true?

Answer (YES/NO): NO